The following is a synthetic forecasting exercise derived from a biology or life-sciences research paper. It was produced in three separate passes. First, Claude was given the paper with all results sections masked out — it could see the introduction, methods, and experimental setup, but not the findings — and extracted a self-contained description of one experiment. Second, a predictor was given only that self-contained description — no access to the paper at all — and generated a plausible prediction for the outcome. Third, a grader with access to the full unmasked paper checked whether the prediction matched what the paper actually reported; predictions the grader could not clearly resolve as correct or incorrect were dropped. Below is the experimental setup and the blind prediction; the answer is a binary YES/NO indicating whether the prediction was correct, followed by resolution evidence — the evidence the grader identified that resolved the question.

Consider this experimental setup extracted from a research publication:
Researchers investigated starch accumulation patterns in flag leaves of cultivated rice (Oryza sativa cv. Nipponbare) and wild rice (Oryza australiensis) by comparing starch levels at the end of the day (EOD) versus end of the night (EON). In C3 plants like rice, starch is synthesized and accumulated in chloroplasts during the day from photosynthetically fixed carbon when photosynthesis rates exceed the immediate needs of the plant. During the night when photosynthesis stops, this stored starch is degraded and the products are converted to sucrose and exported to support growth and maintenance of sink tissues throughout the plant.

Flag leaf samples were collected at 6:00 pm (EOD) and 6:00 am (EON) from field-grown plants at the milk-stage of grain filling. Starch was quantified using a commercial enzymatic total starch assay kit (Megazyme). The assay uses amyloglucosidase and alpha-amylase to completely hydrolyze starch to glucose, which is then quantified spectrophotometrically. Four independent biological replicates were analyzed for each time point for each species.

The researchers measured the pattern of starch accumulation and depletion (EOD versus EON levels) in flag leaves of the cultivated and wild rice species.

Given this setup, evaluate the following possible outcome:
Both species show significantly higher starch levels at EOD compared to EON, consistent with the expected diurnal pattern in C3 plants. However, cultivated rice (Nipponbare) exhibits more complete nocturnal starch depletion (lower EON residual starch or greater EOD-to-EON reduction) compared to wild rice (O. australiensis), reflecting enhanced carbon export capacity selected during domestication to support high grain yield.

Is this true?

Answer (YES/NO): NO